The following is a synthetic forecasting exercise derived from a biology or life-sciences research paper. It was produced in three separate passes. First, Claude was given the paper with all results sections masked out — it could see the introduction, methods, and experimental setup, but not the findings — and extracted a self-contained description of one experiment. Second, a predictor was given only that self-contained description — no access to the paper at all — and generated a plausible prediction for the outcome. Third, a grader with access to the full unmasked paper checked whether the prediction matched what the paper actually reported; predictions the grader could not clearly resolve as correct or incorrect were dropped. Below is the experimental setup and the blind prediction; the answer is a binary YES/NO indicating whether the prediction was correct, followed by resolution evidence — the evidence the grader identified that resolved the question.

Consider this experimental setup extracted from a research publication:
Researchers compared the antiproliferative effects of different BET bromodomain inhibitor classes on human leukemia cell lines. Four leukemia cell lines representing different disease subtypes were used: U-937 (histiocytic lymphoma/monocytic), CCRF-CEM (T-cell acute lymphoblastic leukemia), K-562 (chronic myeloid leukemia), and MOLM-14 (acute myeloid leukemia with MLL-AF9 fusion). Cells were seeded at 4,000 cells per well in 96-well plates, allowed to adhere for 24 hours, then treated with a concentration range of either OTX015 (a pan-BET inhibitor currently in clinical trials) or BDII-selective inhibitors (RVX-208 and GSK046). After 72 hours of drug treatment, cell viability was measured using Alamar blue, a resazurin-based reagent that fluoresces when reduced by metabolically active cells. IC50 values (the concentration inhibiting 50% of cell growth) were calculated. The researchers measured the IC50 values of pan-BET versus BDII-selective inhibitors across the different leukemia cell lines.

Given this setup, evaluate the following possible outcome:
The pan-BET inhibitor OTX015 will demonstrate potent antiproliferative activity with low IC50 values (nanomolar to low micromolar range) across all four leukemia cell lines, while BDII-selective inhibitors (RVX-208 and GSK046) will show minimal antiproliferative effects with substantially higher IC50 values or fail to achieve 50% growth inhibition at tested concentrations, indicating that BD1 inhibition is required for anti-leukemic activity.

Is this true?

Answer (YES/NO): YES